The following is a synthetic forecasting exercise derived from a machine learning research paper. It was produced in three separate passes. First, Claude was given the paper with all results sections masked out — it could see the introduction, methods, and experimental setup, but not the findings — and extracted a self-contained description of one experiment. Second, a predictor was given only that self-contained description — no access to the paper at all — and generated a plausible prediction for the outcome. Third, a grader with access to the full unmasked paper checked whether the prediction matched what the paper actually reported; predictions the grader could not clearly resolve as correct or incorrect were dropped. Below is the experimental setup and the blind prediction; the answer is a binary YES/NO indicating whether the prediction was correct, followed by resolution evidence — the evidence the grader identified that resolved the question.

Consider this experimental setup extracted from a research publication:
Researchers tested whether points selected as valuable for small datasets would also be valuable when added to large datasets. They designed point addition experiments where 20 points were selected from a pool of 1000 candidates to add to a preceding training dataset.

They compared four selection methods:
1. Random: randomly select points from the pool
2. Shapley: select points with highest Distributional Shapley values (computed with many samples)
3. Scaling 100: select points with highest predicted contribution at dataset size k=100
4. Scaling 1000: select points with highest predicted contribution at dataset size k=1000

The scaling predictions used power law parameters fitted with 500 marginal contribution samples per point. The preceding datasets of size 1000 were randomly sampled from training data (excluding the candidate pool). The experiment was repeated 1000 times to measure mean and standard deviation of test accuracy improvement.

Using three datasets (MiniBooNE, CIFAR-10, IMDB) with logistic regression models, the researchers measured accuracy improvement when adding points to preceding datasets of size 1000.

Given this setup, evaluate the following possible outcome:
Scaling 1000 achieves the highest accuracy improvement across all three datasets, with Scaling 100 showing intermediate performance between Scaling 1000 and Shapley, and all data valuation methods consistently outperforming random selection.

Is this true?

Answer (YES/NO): NO